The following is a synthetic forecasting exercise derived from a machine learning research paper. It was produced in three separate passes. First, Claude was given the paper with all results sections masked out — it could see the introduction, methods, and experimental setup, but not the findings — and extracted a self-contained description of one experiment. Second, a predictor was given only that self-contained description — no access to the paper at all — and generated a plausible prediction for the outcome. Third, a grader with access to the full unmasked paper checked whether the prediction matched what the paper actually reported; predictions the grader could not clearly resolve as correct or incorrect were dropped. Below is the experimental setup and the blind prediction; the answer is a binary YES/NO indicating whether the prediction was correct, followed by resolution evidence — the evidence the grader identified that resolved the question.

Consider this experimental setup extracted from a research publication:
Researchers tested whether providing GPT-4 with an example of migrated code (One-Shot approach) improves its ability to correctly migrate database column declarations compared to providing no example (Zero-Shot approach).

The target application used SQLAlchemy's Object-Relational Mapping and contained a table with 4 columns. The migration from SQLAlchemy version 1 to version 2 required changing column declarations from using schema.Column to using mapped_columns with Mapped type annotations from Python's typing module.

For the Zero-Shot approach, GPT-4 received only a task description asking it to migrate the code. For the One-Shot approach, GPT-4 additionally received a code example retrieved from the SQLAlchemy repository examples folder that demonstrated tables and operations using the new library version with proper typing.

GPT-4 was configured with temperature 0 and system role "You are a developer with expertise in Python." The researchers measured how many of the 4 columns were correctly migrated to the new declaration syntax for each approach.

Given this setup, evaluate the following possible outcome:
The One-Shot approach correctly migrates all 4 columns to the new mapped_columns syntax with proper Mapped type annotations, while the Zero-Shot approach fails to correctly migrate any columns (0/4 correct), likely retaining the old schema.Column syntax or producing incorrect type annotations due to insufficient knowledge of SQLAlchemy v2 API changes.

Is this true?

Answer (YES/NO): YES